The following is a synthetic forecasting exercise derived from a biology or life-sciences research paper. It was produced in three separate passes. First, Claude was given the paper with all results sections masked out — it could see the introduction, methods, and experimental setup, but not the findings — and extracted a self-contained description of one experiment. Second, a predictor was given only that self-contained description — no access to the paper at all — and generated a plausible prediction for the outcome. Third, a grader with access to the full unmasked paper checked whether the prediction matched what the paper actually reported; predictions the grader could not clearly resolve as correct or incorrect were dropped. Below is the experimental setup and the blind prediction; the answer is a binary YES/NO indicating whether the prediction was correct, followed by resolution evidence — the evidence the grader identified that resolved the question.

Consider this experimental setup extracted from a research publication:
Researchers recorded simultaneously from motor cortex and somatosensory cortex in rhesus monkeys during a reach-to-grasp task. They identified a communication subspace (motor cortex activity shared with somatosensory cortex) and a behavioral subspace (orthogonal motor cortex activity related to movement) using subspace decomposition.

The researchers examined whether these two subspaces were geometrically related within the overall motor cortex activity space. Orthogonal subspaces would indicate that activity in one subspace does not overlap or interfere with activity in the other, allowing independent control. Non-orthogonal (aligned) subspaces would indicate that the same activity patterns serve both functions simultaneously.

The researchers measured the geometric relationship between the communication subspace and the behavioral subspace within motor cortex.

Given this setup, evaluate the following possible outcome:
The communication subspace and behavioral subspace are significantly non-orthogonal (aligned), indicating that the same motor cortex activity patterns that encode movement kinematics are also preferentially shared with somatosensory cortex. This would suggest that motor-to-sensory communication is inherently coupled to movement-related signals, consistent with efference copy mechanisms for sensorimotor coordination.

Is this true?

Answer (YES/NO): NO